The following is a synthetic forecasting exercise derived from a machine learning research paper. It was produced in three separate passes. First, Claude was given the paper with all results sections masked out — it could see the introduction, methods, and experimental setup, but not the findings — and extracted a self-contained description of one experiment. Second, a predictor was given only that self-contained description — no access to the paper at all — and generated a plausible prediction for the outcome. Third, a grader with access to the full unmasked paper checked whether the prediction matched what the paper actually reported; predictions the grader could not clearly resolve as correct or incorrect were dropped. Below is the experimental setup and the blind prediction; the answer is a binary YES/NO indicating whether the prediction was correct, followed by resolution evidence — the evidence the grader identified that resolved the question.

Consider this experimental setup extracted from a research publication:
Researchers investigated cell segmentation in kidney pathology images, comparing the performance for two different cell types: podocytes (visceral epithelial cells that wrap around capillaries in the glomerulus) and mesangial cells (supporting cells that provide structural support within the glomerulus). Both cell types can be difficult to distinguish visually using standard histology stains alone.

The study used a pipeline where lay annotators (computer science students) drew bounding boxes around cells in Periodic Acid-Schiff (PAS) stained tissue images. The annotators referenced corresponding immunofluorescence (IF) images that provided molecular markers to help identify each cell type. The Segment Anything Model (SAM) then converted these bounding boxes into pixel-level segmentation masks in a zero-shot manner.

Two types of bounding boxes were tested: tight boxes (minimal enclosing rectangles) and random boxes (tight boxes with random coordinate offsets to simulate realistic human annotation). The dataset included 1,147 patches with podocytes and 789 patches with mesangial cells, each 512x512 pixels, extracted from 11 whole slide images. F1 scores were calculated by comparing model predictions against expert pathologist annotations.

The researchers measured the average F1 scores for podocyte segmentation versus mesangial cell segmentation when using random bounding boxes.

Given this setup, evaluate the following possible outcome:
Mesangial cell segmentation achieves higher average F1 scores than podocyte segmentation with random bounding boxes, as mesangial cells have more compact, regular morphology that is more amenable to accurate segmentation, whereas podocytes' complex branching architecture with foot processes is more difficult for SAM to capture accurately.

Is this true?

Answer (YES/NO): NO